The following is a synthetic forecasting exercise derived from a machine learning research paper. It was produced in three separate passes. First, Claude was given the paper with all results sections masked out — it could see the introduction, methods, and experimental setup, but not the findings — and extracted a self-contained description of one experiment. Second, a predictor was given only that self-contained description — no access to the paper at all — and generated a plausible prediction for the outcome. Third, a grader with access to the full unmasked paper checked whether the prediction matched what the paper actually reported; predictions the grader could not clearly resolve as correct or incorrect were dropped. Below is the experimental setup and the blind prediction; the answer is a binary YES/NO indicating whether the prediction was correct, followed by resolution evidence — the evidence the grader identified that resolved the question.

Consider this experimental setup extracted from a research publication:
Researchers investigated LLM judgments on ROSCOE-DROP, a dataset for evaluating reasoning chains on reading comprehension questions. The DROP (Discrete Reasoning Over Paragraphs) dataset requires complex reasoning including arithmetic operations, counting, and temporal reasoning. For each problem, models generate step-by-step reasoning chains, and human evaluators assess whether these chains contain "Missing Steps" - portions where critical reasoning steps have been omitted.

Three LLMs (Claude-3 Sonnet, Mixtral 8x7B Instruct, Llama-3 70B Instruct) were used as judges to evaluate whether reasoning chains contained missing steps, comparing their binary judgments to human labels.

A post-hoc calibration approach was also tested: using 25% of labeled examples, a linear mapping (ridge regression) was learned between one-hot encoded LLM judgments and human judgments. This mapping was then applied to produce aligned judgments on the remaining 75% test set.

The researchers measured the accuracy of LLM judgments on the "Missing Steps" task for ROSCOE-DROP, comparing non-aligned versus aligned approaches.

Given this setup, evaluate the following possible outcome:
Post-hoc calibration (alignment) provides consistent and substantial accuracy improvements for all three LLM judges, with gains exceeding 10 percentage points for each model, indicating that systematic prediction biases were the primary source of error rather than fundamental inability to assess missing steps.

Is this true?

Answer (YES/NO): NO